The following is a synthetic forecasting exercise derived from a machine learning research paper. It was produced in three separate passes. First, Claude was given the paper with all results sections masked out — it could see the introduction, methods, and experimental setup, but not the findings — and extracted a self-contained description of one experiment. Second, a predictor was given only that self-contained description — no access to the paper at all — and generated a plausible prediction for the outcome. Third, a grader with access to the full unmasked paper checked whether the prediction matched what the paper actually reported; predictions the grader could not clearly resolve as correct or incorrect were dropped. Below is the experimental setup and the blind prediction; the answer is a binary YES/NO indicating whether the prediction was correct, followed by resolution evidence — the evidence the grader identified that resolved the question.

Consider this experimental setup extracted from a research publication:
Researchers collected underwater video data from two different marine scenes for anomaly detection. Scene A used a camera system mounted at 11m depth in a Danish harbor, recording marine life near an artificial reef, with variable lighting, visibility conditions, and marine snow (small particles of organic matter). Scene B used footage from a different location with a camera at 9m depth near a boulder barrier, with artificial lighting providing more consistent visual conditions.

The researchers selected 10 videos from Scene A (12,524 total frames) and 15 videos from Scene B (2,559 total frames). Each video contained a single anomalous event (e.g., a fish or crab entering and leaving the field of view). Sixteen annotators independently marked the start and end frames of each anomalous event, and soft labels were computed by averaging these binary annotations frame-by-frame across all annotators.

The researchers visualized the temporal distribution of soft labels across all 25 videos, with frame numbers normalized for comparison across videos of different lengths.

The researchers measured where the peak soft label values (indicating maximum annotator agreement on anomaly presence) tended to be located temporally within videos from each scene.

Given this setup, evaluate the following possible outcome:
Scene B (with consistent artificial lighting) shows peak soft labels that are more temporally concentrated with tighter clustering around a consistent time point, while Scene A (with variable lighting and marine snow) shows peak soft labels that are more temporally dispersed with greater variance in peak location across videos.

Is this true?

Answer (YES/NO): YES